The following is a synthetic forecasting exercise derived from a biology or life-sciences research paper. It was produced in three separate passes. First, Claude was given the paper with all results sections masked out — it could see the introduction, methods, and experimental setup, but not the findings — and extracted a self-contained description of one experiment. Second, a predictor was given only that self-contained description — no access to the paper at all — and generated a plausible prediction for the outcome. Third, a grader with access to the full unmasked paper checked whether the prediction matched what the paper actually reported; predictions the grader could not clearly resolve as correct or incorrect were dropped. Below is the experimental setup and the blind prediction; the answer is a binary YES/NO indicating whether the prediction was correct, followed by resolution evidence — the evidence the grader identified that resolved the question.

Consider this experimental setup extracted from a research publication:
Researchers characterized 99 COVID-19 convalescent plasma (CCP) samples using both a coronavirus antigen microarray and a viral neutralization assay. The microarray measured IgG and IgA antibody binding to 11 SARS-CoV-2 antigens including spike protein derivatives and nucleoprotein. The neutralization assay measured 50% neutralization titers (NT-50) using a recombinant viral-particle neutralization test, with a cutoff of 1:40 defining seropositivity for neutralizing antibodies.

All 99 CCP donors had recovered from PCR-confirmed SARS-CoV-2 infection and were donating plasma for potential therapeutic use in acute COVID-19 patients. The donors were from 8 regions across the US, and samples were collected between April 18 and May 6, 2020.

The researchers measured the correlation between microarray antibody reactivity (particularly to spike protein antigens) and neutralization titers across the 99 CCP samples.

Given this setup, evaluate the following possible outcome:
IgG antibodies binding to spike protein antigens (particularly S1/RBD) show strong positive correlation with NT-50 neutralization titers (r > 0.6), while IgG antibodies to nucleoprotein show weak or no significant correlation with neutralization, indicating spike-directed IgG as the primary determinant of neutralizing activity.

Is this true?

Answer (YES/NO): YES